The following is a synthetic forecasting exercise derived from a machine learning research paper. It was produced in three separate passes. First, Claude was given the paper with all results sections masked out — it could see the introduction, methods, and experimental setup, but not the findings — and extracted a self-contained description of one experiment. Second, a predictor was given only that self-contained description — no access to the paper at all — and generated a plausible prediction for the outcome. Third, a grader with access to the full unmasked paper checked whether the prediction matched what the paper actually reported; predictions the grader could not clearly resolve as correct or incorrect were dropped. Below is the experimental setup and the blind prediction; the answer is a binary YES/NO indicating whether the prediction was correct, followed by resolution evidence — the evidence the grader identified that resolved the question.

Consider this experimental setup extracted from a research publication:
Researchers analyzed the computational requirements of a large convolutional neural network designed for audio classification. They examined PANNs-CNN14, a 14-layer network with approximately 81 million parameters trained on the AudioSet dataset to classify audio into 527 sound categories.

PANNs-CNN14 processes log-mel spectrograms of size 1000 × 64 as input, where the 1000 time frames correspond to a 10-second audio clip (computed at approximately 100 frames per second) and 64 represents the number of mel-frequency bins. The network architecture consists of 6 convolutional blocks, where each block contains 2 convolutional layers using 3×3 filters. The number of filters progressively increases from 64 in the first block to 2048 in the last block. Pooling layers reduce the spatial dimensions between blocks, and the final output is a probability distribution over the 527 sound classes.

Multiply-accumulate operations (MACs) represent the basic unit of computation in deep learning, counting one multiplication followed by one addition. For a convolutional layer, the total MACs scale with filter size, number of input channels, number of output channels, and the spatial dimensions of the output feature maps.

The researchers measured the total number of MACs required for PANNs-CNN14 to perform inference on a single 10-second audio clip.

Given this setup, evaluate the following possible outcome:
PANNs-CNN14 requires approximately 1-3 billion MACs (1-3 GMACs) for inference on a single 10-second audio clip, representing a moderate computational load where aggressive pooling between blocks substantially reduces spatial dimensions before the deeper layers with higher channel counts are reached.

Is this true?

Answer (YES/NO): NO